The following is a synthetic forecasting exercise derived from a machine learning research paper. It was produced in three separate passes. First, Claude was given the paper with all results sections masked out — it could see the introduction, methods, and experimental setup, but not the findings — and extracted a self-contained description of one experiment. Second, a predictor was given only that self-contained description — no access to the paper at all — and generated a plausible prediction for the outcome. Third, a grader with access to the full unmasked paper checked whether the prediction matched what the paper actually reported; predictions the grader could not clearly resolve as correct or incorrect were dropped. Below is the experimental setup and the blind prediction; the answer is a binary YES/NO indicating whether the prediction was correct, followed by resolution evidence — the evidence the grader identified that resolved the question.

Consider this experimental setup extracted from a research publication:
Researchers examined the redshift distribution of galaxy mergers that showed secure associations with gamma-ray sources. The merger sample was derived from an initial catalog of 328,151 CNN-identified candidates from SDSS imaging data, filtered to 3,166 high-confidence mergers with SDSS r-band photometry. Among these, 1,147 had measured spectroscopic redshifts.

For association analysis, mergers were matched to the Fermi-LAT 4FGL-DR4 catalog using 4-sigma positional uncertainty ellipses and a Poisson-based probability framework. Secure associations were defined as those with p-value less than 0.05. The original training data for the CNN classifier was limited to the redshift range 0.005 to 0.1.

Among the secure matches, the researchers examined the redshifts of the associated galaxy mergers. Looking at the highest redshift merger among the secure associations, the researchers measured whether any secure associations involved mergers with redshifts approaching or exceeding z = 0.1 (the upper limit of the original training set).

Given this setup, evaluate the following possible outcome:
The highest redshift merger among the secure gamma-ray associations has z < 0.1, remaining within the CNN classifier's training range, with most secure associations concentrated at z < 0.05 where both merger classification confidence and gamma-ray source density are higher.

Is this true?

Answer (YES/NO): NO